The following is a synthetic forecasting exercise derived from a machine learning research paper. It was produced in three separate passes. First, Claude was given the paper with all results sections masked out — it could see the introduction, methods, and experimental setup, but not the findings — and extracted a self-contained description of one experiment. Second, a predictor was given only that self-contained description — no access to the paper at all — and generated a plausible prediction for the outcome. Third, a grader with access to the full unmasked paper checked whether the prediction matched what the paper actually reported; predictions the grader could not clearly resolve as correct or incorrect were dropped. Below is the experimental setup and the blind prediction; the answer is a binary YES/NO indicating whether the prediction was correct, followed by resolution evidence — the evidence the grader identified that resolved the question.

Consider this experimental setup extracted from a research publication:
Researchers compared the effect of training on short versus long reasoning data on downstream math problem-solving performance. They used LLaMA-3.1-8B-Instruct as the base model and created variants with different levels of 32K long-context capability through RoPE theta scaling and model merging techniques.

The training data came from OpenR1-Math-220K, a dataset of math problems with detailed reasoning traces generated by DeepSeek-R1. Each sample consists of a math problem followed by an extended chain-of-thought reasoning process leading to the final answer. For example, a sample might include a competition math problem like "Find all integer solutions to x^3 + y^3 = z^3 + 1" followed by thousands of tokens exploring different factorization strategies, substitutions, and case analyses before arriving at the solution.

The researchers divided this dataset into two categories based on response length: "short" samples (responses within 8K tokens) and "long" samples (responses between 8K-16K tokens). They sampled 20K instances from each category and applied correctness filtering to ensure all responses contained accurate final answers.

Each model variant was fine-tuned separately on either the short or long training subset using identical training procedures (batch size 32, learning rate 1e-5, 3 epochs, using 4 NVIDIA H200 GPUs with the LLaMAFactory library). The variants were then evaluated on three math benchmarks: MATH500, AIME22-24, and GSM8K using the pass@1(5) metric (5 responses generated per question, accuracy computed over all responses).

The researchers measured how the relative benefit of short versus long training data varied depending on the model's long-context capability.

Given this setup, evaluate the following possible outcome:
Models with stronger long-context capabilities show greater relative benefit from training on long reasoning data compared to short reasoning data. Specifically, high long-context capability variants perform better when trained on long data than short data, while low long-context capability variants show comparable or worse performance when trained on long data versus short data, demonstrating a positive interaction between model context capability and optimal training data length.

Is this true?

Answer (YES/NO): NO